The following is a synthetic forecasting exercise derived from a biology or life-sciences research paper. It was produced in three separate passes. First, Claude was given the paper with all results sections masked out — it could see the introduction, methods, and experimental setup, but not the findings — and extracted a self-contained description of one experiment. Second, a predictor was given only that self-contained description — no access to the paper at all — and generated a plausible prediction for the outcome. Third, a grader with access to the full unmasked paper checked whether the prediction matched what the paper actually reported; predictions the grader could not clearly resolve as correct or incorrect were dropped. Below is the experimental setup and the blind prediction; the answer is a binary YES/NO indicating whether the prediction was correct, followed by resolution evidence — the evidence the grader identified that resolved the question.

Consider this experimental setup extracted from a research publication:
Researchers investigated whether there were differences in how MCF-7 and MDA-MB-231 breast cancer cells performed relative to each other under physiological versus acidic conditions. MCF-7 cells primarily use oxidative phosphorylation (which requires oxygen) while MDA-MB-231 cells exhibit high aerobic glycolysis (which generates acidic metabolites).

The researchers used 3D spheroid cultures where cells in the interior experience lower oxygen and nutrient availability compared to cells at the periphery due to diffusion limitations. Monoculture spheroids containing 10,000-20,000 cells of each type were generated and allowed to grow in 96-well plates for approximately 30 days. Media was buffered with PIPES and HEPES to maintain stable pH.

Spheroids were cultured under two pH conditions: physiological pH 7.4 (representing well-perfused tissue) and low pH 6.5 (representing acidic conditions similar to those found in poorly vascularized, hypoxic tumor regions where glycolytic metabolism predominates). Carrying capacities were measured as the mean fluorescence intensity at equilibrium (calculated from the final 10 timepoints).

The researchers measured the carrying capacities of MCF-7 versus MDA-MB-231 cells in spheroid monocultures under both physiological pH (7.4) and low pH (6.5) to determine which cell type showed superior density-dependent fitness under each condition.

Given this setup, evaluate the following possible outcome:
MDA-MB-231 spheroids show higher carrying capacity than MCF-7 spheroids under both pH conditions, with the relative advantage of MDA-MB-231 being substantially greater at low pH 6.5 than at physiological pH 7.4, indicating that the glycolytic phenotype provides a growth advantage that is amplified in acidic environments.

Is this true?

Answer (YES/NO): NO